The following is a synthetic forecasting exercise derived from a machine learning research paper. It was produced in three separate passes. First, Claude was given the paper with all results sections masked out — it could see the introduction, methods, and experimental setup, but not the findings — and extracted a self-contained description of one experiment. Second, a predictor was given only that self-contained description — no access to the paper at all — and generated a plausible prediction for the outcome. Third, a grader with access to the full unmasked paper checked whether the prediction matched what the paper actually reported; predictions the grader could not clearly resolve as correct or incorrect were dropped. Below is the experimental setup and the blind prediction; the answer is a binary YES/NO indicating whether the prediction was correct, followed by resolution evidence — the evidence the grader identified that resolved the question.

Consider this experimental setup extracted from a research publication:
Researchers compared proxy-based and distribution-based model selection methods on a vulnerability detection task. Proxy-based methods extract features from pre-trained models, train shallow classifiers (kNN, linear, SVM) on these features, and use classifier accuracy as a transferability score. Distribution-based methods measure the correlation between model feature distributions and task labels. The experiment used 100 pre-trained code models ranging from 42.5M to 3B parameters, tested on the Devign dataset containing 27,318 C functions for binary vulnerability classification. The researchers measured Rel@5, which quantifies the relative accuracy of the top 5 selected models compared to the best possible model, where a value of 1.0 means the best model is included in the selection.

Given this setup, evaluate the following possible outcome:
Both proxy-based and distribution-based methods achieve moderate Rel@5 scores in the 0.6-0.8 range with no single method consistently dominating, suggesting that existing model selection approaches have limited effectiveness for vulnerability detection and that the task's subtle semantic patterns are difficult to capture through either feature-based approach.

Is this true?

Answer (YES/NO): NO